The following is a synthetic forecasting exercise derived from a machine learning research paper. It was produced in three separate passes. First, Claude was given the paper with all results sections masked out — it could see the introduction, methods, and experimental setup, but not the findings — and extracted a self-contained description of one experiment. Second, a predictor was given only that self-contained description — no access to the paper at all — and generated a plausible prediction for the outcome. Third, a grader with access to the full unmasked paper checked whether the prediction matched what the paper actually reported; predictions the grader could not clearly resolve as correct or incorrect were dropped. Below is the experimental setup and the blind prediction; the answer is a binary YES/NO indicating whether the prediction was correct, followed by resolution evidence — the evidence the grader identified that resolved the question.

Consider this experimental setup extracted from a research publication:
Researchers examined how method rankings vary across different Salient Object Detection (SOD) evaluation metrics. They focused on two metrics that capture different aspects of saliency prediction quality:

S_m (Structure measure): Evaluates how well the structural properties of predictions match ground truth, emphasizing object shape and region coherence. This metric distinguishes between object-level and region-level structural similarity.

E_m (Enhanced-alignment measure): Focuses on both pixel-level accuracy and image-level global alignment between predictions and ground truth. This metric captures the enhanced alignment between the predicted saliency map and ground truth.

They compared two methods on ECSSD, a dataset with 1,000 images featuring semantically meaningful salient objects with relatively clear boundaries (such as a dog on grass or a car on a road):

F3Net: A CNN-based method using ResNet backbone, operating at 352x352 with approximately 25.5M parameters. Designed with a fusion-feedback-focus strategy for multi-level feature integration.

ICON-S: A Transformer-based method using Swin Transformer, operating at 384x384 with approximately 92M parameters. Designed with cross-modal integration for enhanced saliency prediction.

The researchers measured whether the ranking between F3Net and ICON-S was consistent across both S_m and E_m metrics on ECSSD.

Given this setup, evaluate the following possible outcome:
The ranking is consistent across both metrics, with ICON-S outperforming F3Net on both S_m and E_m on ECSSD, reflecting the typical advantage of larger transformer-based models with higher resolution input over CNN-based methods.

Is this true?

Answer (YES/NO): NO